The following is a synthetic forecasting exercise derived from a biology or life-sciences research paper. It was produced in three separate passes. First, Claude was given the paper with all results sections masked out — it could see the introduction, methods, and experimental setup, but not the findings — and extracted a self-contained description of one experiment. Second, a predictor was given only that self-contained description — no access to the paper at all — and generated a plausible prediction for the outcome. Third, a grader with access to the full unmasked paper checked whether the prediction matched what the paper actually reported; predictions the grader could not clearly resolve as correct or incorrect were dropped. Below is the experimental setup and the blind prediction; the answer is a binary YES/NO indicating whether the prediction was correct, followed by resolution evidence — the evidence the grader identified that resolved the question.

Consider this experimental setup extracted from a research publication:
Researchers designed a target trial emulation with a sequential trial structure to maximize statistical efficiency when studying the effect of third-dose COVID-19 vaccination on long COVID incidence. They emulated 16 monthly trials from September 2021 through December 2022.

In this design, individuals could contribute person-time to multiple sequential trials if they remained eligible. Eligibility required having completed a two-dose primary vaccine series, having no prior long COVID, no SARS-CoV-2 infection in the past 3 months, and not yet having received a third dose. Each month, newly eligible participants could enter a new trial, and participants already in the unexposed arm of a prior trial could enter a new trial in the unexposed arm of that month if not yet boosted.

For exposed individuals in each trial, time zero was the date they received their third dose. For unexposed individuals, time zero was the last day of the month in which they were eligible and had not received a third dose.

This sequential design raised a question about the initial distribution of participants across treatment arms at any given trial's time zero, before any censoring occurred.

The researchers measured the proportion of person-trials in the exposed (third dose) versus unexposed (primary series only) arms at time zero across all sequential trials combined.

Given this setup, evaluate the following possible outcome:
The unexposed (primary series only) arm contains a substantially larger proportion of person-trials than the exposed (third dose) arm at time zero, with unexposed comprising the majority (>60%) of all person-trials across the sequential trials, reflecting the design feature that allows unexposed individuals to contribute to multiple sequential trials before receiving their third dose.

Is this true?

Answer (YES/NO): YES